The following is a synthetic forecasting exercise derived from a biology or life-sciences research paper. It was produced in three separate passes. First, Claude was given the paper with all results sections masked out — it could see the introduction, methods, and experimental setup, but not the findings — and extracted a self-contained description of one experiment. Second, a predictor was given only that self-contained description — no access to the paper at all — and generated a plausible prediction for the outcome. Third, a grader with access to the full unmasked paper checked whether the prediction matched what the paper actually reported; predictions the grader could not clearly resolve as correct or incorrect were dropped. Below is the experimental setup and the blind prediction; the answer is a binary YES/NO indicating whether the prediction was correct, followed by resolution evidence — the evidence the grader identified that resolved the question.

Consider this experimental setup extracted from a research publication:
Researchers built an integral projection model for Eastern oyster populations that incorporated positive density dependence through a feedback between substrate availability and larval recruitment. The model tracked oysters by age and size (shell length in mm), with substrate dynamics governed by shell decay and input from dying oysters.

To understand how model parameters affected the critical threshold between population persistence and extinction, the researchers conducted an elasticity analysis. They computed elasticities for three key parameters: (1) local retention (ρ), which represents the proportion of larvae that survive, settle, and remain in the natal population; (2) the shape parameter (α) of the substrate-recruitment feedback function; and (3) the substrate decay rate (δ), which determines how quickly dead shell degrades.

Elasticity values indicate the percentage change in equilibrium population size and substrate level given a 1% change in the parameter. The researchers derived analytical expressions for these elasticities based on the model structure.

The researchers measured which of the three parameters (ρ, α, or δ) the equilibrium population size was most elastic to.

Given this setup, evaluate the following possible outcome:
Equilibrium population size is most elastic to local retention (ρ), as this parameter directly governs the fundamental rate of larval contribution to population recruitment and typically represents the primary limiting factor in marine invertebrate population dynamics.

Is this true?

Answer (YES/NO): YES